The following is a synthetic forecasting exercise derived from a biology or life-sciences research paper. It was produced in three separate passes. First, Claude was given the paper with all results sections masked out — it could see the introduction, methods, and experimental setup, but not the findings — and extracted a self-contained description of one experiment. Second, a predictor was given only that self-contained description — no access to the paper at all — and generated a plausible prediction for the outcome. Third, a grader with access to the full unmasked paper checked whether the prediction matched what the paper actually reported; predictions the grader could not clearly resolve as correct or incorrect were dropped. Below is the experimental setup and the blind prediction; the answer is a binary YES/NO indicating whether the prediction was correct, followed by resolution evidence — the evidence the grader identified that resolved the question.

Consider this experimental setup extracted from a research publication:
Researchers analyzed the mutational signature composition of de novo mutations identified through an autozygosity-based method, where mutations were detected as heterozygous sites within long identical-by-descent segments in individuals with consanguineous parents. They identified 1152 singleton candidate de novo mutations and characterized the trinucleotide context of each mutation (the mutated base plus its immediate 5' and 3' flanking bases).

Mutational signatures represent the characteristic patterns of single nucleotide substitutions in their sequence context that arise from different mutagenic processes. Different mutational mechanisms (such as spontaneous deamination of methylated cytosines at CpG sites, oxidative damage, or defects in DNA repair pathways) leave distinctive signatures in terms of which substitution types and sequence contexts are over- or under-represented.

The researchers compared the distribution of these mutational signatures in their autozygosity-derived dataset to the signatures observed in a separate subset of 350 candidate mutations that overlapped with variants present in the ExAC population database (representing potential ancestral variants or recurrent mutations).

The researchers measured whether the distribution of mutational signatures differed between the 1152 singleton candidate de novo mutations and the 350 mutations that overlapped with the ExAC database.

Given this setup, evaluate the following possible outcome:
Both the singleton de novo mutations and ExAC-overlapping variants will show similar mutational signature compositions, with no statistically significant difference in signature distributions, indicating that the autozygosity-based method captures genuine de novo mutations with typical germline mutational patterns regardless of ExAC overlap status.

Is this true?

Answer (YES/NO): NO